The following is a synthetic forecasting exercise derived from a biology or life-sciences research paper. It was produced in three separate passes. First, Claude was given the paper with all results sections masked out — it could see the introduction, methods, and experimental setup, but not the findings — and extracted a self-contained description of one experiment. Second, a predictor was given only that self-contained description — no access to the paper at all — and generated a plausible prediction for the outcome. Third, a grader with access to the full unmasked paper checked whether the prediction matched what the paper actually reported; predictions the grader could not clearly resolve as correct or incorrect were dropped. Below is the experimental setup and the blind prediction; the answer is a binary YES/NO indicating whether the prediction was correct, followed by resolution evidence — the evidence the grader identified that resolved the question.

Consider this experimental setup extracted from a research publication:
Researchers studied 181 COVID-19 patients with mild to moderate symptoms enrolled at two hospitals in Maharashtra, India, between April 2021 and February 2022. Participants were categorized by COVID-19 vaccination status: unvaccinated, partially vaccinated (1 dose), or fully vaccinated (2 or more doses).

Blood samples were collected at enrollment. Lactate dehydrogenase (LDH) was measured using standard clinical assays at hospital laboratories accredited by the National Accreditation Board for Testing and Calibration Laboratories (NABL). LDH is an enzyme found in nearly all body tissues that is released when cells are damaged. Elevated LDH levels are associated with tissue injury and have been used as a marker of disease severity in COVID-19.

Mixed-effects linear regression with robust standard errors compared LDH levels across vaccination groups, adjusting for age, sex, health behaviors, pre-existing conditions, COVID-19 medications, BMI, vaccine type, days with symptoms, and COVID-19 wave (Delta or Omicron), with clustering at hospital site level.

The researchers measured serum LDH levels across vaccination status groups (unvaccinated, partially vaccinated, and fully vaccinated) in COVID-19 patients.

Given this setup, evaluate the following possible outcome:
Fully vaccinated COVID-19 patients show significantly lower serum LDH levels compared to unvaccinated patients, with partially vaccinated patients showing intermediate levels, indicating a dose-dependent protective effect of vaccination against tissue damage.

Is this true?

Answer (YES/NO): NO